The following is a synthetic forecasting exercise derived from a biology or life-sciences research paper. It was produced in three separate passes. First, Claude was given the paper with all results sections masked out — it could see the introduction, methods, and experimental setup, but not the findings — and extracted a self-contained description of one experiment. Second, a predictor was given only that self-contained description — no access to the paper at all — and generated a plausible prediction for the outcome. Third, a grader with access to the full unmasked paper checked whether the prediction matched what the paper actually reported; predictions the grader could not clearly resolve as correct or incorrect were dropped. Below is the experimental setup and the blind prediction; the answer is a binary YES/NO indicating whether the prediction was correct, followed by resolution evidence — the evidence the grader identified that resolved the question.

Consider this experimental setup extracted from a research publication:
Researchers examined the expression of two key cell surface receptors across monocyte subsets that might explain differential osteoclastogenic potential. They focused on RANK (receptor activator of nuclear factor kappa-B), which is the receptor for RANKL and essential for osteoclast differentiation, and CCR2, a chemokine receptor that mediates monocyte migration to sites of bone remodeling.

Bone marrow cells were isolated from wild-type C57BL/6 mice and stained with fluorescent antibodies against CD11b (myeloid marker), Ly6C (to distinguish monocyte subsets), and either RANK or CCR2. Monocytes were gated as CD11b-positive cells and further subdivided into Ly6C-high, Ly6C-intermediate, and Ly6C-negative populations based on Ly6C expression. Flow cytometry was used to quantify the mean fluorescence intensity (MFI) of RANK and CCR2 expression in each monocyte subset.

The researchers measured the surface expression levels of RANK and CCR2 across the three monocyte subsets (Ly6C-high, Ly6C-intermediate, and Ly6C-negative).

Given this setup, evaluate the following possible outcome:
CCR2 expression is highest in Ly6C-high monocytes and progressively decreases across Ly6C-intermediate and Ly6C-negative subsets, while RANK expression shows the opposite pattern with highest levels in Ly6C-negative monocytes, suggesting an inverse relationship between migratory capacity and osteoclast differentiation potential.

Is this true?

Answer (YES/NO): NO